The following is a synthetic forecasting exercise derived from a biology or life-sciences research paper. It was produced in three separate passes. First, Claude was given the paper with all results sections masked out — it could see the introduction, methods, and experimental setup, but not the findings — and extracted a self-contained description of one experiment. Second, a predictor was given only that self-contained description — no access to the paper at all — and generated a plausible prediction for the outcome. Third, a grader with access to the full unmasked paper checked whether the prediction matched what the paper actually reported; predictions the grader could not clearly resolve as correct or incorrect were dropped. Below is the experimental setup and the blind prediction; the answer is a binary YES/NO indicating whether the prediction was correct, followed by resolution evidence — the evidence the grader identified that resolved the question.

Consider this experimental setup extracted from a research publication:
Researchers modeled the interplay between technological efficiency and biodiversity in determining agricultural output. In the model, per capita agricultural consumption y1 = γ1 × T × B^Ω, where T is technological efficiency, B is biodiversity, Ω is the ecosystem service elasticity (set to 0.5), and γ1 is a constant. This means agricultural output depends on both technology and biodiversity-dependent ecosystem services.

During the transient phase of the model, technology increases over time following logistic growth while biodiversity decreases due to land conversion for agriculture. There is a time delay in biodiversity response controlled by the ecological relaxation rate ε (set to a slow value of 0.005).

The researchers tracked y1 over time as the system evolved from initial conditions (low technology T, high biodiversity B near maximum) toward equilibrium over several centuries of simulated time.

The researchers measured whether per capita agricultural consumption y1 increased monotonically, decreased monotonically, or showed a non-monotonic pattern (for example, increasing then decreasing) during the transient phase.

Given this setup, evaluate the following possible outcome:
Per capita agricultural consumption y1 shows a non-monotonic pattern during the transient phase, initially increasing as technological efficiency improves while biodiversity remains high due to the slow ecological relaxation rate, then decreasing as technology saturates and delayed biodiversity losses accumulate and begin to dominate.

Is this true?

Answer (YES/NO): YES